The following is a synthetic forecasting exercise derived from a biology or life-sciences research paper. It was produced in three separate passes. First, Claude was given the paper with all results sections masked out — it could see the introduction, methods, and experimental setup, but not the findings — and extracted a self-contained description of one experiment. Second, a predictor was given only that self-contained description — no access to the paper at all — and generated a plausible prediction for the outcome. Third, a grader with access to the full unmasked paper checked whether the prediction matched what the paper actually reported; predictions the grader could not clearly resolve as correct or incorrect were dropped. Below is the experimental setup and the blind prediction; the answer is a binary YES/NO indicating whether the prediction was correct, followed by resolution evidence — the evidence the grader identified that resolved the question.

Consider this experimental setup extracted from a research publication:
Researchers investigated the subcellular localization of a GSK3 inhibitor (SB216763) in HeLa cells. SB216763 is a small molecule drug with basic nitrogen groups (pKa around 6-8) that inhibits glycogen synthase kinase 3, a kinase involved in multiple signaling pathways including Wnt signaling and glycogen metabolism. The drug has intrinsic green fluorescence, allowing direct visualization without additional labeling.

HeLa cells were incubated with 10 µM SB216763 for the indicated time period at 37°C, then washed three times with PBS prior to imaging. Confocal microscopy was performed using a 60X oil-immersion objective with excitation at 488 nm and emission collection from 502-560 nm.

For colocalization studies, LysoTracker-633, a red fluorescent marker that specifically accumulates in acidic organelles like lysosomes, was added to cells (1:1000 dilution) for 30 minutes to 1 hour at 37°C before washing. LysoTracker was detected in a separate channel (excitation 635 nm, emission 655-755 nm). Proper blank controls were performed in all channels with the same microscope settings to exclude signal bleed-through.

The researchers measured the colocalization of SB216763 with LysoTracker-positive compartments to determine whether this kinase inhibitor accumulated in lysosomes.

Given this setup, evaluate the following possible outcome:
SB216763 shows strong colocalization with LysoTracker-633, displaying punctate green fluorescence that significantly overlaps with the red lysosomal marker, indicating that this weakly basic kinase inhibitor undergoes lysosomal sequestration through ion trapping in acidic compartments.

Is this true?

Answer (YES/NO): YES